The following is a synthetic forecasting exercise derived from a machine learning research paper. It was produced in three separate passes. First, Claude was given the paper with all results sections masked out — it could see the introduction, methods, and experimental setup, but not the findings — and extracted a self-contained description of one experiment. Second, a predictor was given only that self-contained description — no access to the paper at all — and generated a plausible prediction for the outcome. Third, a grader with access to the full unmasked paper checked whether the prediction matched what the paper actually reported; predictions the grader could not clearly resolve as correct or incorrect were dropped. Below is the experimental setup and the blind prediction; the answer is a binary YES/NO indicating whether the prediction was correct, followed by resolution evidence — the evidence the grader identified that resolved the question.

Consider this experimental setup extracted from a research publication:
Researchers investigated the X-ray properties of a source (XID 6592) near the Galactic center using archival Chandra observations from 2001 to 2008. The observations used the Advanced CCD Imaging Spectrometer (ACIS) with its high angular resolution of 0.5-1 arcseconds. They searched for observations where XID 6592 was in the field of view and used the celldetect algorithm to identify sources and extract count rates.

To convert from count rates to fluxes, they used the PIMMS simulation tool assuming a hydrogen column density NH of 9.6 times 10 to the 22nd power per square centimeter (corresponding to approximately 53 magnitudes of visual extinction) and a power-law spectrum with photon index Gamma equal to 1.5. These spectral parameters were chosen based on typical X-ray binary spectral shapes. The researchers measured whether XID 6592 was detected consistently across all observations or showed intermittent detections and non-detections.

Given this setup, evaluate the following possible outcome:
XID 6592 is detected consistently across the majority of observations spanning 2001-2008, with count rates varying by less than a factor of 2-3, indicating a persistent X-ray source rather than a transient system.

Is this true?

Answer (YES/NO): NO